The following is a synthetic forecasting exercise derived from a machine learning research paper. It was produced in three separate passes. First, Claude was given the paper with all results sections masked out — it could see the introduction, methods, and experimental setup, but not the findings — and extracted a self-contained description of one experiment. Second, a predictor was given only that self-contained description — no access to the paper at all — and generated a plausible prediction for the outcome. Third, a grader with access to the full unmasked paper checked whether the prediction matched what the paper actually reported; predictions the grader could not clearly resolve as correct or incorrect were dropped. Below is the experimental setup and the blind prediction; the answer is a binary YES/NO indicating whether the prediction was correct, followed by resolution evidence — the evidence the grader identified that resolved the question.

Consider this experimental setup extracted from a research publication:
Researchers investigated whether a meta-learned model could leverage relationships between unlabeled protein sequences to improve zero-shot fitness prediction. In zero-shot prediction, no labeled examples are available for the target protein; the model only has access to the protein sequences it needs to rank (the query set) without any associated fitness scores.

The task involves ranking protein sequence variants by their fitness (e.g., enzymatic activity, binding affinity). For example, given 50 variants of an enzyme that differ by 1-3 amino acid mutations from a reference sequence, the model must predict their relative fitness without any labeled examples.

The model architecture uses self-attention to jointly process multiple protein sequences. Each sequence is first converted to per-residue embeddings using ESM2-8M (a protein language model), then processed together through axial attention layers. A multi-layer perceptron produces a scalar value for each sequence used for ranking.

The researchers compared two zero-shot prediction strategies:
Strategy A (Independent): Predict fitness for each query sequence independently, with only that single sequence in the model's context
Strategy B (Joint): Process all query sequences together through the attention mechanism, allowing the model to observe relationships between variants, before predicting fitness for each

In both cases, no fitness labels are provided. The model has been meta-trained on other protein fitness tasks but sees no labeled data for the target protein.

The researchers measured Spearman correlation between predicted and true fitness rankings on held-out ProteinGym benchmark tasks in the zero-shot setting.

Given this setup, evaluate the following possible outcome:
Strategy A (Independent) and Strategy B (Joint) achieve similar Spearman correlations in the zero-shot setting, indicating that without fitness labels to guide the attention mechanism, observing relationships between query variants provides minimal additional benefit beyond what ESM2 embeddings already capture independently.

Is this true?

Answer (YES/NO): NO